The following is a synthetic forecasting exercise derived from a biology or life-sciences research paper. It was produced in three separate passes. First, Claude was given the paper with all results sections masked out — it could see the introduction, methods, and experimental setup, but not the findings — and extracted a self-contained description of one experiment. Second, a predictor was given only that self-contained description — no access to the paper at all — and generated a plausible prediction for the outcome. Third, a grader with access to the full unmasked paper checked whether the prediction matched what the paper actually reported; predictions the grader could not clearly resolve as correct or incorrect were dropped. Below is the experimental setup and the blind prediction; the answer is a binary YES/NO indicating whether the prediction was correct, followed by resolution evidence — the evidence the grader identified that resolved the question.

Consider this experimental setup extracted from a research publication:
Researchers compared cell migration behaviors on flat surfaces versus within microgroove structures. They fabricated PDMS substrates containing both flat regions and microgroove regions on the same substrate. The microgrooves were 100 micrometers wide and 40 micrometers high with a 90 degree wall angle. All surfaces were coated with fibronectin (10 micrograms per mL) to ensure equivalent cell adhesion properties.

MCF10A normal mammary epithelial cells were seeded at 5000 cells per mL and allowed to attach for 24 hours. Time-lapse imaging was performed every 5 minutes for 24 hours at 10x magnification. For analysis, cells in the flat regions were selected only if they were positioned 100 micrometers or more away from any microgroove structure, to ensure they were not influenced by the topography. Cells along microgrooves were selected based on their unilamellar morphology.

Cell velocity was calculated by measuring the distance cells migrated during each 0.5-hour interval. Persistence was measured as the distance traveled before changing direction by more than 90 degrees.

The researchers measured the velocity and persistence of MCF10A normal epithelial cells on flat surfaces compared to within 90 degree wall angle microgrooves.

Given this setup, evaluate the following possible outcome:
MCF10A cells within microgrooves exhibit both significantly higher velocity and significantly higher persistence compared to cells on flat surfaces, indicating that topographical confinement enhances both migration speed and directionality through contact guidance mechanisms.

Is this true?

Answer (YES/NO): YES